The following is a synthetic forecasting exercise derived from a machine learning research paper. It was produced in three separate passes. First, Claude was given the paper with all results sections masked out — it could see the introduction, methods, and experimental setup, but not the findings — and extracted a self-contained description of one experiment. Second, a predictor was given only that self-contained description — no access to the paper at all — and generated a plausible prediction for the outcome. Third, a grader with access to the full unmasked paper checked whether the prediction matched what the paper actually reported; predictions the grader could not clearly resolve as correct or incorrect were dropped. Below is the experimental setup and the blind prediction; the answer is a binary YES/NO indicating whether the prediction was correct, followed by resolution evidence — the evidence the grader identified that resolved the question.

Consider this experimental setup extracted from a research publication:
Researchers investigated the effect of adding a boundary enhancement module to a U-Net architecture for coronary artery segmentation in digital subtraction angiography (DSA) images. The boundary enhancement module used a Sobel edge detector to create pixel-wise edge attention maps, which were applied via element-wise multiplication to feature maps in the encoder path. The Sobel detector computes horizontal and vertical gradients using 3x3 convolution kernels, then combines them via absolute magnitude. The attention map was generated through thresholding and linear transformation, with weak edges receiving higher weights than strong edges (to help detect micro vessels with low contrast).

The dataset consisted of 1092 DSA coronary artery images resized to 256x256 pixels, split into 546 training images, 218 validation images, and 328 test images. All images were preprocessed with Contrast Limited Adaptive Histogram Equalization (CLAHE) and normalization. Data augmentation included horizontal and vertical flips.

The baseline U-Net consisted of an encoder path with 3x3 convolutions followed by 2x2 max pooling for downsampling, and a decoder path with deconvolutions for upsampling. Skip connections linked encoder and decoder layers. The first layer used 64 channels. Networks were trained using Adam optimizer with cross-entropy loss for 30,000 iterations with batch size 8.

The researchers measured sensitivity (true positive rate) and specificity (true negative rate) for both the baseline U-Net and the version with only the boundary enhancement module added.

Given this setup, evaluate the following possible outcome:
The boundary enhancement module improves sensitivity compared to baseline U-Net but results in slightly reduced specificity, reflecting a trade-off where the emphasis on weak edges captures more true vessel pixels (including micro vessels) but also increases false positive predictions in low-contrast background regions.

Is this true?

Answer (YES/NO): YES